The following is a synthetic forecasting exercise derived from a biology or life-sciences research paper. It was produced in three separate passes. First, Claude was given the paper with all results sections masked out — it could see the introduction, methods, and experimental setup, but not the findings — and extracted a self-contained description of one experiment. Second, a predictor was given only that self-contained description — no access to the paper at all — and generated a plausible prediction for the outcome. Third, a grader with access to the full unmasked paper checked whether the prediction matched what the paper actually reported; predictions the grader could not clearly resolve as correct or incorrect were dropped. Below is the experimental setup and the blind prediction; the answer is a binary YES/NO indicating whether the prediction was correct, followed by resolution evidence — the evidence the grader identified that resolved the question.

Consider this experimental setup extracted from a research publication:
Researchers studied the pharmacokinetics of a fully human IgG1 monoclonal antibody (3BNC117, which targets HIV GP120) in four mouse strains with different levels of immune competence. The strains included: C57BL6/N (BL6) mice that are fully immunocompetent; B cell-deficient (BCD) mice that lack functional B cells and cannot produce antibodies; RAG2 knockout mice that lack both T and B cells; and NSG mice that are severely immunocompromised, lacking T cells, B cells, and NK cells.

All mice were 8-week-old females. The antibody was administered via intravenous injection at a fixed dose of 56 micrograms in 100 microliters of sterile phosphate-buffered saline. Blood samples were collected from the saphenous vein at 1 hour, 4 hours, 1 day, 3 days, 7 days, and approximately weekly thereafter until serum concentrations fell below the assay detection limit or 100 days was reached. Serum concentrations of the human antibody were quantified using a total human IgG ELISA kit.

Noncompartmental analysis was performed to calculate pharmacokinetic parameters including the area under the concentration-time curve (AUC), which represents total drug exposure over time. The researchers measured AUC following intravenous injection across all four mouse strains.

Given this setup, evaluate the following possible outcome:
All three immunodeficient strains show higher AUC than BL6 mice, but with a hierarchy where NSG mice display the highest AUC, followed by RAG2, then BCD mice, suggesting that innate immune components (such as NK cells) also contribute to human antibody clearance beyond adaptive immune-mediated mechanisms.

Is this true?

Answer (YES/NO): NO